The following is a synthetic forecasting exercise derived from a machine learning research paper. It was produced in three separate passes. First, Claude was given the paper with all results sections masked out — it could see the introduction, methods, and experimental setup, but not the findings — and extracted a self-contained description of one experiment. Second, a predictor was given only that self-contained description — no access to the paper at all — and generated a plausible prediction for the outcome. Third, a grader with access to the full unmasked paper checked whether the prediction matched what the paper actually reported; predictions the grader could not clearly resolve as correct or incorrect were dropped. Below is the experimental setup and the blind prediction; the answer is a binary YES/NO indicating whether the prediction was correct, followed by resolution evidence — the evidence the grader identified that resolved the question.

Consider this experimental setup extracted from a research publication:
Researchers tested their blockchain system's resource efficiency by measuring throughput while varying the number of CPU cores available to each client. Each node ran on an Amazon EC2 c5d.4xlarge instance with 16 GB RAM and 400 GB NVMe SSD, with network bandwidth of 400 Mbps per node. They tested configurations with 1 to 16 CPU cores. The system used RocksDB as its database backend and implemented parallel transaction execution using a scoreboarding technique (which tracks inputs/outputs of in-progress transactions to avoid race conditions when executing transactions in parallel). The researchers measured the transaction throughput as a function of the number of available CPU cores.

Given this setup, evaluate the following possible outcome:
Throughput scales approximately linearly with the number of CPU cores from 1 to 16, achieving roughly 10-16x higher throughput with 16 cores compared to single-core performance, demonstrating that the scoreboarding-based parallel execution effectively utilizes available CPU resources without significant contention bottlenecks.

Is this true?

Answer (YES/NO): NO